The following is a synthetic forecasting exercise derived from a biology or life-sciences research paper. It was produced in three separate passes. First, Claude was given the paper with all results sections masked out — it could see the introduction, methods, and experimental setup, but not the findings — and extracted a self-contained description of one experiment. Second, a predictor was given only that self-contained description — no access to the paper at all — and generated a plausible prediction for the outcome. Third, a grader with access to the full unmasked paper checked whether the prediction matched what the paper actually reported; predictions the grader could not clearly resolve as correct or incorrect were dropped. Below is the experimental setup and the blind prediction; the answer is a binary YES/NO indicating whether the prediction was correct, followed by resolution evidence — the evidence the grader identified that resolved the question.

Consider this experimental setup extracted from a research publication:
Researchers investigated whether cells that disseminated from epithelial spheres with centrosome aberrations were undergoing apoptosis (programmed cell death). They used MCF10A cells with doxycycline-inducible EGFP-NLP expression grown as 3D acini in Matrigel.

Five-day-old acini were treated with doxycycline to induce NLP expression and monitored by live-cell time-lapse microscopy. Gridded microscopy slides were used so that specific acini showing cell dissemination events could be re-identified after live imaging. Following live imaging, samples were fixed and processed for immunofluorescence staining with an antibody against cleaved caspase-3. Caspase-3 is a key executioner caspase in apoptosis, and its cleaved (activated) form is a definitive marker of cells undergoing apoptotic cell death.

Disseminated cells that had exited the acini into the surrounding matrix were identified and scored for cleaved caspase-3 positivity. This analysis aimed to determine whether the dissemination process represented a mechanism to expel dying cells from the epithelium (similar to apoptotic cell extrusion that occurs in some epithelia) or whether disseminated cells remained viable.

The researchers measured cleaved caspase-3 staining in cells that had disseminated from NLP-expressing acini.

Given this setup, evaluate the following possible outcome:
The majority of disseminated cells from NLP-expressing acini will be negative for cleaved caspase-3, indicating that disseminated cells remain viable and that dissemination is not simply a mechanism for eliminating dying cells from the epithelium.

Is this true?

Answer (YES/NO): YES